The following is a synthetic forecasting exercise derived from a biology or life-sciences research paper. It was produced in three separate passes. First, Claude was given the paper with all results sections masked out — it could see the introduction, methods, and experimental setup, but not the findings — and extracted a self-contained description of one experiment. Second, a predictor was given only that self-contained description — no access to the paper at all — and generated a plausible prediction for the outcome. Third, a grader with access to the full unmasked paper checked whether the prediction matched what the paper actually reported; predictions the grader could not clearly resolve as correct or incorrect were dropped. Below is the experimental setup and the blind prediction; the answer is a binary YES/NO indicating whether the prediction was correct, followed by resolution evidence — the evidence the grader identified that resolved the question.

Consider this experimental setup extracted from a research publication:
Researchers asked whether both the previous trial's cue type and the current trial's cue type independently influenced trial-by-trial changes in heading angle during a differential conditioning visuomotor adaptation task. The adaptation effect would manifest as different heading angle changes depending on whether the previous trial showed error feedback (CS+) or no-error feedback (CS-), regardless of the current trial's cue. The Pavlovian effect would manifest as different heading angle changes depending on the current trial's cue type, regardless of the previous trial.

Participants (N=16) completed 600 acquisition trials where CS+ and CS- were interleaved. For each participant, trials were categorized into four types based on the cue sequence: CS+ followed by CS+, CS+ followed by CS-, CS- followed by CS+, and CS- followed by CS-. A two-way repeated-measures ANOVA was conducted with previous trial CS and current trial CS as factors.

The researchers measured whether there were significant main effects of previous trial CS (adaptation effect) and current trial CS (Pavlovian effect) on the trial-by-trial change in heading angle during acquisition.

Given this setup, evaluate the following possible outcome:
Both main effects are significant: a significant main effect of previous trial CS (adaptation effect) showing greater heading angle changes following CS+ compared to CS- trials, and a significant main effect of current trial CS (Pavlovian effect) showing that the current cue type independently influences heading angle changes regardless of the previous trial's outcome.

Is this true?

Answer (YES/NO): YES